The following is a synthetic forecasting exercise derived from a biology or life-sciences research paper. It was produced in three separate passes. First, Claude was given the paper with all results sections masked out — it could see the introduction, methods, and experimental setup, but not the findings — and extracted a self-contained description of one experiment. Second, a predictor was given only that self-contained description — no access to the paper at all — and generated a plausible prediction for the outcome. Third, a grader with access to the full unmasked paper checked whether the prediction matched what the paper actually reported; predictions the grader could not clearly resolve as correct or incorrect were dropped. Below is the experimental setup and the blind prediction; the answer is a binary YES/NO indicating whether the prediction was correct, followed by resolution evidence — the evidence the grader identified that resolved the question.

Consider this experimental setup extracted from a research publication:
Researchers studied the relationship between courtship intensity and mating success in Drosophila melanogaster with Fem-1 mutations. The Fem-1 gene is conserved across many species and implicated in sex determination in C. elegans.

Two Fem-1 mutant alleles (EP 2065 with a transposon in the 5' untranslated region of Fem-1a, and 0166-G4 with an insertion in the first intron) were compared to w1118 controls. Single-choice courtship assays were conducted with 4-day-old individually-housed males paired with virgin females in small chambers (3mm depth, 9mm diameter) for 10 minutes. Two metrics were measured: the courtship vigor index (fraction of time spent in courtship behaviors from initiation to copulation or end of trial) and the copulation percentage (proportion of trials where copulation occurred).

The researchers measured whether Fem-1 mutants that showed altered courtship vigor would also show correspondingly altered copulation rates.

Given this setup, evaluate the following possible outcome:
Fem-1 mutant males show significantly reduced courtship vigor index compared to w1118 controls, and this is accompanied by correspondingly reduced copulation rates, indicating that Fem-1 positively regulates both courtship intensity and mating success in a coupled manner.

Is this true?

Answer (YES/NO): NO